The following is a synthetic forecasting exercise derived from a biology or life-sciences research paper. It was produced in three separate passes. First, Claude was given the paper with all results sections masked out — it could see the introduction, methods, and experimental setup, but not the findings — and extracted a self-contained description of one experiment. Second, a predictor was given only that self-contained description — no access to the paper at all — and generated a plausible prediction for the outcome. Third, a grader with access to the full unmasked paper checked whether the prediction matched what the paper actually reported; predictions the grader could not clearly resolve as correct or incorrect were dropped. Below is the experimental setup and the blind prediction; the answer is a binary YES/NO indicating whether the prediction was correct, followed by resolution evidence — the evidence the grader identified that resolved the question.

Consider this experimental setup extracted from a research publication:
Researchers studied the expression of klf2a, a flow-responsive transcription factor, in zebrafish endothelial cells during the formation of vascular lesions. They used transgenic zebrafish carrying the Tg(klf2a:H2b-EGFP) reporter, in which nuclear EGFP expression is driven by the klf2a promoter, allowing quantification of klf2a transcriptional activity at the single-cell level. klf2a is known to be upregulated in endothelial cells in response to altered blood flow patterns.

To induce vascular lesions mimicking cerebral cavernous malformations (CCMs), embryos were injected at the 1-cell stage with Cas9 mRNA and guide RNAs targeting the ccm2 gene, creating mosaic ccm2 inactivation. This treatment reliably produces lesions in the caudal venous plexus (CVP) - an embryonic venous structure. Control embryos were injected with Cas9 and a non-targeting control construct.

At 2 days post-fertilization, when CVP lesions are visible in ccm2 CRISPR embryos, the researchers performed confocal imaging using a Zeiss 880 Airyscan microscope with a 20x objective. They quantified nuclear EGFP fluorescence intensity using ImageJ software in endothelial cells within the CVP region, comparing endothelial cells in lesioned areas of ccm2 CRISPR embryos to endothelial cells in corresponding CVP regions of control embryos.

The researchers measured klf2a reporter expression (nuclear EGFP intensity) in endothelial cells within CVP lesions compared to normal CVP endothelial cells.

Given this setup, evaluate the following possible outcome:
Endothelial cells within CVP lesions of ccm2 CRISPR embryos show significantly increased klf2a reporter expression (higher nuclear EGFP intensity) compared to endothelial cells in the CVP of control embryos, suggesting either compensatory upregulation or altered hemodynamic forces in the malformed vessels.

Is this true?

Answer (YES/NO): YES